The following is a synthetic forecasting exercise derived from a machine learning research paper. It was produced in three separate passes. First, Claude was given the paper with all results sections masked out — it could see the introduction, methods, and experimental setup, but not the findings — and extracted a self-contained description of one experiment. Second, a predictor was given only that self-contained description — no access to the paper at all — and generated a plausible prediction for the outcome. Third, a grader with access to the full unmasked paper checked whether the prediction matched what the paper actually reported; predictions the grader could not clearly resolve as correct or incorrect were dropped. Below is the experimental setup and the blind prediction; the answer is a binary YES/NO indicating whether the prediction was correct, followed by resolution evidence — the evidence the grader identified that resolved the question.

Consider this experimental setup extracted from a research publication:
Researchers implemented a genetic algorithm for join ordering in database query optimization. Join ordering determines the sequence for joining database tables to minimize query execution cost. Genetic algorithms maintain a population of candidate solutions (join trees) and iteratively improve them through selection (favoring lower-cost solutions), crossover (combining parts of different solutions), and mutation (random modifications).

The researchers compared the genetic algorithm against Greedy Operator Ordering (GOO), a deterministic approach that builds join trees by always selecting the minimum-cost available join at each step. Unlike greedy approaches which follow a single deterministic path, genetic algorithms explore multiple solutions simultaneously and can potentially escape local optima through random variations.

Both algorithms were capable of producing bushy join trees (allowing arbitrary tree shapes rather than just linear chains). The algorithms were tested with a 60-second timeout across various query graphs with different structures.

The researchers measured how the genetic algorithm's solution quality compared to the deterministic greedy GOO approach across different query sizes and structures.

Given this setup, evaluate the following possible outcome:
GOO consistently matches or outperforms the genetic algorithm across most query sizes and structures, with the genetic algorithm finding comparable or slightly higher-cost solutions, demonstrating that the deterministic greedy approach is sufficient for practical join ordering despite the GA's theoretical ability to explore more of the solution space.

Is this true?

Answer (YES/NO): NO